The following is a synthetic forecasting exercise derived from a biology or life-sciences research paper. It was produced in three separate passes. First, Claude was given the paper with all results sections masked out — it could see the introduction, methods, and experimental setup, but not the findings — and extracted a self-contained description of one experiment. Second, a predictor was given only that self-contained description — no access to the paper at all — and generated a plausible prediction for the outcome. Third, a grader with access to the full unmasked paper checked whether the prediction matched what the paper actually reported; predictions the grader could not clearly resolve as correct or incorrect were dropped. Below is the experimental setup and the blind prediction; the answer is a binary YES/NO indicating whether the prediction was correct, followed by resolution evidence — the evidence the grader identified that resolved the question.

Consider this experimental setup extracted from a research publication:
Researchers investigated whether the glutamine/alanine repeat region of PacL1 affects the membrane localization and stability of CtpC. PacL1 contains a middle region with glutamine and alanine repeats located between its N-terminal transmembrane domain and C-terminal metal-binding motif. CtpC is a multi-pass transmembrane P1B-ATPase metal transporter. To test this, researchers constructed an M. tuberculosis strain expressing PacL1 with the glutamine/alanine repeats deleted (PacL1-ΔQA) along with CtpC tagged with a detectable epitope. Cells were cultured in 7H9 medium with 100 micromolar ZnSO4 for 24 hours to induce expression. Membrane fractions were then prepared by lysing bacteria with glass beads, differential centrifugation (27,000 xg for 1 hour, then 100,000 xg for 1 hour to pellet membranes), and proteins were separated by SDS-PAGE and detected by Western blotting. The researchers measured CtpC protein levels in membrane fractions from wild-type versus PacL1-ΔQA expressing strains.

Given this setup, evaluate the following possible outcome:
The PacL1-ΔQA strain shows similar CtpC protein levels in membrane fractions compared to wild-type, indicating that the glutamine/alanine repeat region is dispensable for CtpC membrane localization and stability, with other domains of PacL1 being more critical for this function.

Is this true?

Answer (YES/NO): NO